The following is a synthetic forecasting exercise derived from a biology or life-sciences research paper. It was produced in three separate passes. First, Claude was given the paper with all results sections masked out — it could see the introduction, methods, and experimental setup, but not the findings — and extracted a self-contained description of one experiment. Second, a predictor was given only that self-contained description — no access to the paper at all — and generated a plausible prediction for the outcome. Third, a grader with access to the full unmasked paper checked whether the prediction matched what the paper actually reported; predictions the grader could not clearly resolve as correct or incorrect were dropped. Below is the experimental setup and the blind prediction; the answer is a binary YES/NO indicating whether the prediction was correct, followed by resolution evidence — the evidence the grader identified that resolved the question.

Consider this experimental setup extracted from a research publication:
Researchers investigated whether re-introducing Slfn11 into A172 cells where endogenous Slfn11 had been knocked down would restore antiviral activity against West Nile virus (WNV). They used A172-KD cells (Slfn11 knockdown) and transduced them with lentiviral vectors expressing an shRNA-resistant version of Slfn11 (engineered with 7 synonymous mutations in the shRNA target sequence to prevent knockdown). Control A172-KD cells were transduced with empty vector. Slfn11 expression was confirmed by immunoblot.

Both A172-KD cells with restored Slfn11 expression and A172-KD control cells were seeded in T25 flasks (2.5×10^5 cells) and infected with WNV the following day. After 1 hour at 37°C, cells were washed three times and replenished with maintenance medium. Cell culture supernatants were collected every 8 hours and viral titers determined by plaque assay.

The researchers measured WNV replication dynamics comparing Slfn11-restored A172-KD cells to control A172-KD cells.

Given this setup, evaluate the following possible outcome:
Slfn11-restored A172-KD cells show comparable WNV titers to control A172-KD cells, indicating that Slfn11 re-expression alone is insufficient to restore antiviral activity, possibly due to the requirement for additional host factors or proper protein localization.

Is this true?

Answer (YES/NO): NO